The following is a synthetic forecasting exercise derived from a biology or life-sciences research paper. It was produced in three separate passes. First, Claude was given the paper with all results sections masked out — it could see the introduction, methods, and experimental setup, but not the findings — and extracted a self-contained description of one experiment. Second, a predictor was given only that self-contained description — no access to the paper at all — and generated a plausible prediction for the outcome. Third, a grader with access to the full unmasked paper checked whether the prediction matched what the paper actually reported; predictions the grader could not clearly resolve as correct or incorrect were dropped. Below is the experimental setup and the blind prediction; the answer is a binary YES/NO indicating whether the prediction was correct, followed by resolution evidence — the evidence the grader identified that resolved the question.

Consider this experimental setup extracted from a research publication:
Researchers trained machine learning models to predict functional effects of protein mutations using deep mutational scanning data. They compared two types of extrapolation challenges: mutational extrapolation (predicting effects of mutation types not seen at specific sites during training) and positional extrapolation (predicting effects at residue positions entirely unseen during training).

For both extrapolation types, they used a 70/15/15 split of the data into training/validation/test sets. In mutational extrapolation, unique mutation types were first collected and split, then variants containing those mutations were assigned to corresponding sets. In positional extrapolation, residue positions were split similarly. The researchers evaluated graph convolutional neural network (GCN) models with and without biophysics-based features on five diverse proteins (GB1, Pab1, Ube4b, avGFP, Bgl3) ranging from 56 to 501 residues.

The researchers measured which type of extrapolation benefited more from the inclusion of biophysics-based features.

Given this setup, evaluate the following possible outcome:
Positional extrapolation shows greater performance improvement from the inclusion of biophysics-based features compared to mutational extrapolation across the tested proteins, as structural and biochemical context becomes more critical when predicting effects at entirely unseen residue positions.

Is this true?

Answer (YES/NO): YES